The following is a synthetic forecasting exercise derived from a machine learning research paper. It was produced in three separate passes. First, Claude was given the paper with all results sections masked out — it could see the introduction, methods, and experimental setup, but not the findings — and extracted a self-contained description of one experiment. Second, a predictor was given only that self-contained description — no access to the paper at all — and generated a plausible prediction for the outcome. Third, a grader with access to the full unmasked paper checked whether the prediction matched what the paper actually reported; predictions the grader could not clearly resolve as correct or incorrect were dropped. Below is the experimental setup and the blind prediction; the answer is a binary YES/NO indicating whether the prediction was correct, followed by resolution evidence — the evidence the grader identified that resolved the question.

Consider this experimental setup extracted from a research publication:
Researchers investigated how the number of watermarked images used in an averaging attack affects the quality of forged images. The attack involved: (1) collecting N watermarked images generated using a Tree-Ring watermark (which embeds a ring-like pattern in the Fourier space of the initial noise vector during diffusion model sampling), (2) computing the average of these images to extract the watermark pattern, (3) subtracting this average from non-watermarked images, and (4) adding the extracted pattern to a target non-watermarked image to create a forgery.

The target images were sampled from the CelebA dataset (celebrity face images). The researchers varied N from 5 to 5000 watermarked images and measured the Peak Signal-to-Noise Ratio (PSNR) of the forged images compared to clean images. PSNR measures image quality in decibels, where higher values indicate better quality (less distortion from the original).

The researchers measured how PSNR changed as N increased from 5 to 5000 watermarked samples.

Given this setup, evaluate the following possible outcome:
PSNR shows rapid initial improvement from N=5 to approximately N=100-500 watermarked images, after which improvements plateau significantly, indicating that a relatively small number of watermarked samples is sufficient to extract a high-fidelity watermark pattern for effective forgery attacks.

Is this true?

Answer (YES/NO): YES